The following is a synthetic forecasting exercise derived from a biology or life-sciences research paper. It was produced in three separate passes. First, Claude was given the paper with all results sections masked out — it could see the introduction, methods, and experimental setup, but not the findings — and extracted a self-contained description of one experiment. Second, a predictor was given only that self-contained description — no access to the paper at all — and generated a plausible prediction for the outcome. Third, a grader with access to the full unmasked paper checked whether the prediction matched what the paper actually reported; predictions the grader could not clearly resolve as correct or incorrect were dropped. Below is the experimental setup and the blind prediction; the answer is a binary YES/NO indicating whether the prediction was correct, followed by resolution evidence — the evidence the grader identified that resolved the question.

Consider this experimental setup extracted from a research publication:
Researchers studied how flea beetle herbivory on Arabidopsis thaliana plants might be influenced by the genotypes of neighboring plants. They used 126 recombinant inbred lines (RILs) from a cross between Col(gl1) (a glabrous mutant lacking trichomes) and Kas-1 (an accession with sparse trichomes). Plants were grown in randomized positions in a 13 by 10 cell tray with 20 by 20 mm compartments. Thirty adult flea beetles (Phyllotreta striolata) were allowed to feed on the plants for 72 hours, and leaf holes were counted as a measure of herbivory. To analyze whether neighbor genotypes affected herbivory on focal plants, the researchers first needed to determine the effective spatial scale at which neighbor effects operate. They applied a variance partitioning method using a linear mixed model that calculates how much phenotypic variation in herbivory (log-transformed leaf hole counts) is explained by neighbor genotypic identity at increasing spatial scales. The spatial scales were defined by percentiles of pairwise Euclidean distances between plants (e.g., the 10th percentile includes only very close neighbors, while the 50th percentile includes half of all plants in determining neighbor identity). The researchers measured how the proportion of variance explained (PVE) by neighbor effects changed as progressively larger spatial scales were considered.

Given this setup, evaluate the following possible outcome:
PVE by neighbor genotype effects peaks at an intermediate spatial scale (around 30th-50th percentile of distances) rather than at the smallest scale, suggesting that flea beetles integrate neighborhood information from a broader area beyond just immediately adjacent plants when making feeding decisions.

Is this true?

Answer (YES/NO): NO